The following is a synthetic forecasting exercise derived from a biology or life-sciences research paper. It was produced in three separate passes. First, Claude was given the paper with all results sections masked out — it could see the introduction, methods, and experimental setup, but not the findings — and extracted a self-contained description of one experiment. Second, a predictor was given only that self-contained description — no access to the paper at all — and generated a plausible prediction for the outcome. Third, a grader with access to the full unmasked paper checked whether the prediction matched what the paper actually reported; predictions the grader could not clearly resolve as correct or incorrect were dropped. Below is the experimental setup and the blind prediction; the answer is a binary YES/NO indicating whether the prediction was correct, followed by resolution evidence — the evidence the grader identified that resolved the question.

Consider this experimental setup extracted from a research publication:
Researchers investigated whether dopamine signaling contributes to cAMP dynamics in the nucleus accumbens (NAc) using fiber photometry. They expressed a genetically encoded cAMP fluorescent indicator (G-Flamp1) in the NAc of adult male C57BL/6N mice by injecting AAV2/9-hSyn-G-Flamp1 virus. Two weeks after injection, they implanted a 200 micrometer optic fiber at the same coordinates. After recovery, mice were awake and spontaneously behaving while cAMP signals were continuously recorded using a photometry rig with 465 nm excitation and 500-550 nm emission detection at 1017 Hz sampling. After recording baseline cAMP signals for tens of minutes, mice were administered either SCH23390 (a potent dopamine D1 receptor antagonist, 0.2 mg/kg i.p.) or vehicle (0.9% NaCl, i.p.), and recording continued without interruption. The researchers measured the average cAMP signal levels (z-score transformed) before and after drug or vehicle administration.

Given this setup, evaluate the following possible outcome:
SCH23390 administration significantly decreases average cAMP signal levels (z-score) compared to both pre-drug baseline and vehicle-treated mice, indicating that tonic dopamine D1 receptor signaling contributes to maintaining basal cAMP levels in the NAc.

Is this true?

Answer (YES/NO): YES